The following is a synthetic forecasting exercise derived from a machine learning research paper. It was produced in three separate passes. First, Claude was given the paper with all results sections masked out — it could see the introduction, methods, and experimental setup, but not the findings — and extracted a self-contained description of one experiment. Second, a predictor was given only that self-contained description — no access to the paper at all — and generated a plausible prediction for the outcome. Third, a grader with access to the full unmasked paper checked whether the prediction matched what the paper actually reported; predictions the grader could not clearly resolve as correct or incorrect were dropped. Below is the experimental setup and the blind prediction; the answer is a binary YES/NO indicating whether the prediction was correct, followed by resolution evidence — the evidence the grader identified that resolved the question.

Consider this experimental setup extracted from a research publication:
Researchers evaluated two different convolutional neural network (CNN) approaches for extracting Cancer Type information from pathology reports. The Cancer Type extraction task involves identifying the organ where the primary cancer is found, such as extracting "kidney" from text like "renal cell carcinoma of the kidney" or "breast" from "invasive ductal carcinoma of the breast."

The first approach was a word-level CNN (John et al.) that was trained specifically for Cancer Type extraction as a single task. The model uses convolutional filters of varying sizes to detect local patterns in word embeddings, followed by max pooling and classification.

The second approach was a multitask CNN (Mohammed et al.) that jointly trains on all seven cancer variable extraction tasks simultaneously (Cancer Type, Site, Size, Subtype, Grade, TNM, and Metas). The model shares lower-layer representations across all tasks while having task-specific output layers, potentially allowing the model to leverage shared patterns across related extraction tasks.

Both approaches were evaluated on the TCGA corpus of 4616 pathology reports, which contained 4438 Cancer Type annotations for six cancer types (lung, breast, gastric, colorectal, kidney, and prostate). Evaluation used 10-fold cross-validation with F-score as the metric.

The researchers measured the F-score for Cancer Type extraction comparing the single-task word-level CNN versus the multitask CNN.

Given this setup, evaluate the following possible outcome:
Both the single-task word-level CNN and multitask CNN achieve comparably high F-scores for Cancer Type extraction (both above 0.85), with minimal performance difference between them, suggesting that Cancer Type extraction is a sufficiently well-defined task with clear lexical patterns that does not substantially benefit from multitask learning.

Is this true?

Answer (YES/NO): NO